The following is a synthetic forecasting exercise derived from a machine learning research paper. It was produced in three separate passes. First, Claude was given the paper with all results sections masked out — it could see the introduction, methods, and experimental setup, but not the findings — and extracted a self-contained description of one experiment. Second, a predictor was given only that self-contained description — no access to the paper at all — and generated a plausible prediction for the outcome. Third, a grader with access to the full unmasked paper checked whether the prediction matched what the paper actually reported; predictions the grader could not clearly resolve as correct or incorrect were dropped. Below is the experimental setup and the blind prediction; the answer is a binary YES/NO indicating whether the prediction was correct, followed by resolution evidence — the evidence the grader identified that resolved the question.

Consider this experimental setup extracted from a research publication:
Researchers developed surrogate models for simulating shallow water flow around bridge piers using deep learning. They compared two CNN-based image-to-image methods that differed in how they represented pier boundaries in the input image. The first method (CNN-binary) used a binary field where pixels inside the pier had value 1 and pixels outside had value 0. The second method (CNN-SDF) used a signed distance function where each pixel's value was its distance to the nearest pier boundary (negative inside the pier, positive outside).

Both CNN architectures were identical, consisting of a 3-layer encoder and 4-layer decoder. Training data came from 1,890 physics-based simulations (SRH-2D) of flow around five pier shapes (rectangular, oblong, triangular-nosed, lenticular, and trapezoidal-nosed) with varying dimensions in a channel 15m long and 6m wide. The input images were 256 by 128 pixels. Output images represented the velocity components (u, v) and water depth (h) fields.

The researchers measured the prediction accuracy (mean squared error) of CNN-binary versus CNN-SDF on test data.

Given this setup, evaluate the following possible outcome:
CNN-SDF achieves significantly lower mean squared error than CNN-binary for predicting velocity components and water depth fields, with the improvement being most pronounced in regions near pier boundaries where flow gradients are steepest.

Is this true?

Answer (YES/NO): NO